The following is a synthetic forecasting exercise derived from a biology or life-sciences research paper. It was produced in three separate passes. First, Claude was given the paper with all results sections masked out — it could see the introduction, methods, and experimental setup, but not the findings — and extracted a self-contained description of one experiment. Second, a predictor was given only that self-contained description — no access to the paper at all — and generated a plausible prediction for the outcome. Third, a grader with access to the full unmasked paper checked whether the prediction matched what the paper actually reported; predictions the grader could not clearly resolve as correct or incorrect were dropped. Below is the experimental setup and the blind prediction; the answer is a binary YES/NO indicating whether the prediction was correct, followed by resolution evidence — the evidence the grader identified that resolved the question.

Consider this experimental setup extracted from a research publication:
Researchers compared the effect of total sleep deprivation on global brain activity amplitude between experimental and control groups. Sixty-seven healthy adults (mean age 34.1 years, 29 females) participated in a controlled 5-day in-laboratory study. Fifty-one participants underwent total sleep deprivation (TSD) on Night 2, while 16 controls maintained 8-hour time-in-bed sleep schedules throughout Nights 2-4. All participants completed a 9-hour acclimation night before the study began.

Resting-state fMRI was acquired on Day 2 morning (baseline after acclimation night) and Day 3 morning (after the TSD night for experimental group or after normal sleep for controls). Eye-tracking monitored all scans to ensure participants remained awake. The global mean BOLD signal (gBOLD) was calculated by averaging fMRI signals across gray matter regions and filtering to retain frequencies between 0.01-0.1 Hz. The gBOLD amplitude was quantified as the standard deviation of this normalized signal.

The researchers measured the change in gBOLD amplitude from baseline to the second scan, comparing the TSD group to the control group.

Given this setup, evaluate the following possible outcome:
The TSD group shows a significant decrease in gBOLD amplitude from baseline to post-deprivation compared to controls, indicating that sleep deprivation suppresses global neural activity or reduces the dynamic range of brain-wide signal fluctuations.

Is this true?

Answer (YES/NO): NO